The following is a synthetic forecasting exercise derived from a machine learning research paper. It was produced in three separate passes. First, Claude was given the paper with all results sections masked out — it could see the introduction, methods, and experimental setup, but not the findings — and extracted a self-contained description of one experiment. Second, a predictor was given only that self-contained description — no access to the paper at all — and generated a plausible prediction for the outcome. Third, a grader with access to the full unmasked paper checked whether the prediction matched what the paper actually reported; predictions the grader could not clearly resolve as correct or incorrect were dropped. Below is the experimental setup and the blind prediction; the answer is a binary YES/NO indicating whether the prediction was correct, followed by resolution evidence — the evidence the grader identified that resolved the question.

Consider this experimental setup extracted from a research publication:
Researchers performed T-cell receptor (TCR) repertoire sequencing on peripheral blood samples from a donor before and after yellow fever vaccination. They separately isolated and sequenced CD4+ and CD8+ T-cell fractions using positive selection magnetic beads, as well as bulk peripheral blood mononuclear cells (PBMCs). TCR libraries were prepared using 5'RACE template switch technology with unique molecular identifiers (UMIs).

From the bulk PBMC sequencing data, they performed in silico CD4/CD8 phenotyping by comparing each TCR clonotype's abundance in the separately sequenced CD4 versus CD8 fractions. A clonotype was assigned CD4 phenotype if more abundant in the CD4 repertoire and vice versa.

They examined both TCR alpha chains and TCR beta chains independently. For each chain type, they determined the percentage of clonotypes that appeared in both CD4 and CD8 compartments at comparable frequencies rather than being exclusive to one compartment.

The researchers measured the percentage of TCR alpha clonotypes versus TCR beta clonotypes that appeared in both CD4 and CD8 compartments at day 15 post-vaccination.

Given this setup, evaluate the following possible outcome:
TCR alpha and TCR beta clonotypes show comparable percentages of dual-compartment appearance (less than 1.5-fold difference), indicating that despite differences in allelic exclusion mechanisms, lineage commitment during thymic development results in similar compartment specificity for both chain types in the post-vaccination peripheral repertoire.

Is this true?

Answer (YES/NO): NO